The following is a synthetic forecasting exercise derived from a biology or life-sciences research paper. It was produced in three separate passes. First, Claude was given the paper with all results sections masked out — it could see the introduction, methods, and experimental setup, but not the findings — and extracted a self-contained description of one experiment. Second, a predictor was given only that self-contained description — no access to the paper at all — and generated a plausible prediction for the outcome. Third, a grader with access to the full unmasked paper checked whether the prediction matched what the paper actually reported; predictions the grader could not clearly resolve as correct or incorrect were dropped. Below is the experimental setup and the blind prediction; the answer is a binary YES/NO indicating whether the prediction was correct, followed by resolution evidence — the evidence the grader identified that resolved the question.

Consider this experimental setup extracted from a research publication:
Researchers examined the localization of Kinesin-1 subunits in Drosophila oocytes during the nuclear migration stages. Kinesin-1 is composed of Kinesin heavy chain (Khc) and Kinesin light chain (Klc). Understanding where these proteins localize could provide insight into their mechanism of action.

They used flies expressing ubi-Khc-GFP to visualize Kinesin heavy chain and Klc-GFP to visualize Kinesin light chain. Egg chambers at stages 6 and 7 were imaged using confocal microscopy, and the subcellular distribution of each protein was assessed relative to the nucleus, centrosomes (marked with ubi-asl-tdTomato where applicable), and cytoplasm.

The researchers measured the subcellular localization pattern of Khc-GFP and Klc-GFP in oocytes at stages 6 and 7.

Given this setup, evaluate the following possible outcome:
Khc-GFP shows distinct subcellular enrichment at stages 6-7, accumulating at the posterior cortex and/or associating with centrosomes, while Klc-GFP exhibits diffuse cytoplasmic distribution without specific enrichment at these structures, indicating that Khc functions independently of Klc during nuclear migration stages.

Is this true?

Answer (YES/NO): NO